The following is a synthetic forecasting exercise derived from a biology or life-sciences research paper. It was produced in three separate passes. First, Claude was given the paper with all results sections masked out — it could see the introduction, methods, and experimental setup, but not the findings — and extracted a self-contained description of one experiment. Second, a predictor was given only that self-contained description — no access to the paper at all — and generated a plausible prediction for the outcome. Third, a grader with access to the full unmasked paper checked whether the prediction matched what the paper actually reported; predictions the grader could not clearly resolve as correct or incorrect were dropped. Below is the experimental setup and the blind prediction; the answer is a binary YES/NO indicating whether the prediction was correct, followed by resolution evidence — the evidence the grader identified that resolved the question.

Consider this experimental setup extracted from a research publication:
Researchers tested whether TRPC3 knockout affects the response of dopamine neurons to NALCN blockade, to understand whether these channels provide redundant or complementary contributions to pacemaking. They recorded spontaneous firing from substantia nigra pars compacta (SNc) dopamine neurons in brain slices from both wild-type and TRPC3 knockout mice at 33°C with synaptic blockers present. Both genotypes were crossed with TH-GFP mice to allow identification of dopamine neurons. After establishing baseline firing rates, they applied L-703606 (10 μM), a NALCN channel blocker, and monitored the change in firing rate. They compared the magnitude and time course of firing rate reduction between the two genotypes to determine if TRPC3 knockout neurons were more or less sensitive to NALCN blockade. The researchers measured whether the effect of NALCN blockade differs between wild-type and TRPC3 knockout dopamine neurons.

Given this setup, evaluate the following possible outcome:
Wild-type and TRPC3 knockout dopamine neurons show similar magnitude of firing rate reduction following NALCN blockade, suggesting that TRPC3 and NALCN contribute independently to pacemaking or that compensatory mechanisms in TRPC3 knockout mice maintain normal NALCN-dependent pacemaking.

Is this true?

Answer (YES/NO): NO